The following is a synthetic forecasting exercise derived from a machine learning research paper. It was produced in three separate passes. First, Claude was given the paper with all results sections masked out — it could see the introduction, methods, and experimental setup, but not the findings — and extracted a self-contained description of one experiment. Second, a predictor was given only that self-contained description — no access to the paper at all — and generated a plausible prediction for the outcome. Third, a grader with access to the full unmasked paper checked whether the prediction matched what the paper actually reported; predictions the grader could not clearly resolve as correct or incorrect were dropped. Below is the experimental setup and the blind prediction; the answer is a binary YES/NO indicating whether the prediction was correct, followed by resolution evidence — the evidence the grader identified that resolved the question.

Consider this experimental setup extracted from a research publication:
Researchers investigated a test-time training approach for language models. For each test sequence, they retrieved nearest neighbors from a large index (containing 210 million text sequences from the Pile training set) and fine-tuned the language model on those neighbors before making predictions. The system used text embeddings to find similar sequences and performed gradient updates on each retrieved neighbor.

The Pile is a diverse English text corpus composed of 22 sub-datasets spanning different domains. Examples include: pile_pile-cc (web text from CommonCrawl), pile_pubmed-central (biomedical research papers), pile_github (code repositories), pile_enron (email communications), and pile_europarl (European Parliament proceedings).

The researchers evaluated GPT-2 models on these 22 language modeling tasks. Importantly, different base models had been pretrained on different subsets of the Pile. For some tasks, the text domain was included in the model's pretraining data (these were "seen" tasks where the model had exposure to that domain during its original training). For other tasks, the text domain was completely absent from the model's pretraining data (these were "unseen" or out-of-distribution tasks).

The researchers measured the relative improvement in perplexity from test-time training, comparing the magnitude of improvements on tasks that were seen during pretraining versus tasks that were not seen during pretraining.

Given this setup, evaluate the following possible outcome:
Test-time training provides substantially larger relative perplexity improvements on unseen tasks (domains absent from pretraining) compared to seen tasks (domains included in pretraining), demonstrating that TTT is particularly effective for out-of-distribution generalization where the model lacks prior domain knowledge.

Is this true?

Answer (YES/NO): YES